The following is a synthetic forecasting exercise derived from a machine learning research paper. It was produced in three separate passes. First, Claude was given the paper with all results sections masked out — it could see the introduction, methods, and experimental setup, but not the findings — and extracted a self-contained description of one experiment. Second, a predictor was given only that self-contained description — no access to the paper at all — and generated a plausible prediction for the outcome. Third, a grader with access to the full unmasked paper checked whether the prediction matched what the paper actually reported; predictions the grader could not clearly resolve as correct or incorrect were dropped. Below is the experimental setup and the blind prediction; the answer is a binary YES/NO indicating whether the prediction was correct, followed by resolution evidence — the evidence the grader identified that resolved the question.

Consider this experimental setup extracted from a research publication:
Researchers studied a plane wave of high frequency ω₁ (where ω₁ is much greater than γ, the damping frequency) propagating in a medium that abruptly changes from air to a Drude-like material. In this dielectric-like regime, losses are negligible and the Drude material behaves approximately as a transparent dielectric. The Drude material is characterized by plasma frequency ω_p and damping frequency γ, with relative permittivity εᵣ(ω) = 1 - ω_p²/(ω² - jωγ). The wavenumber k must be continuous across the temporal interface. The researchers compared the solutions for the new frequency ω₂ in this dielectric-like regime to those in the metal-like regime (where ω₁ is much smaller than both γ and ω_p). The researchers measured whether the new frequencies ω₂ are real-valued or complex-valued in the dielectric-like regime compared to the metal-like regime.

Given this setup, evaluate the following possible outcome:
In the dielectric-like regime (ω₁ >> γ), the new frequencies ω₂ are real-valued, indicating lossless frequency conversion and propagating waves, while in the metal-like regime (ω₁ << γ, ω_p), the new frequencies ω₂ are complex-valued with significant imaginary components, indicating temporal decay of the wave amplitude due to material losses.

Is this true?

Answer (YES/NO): YES